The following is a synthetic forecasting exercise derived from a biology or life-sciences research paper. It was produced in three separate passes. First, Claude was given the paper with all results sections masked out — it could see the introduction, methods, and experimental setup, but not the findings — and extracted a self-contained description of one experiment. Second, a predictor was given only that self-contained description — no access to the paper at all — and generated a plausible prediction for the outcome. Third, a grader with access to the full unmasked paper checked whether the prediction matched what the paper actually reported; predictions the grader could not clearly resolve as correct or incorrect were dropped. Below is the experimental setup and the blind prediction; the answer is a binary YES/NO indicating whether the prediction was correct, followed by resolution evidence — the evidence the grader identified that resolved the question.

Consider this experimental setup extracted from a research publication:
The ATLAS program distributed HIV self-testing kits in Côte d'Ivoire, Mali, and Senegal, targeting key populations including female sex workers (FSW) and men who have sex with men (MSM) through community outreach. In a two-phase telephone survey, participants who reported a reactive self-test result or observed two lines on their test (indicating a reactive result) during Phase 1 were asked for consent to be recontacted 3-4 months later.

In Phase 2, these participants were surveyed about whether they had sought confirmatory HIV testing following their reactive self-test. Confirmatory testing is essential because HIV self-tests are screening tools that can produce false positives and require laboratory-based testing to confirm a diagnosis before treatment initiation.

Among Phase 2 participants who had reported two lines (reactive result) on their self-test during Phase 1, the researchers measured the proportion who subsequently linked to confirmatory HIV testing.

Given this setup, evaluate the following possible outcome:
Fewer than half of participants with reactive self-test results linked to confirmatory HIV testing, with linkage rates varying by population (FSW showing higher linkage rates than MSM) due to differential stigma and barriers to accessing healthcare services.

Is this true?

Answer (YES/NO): NO